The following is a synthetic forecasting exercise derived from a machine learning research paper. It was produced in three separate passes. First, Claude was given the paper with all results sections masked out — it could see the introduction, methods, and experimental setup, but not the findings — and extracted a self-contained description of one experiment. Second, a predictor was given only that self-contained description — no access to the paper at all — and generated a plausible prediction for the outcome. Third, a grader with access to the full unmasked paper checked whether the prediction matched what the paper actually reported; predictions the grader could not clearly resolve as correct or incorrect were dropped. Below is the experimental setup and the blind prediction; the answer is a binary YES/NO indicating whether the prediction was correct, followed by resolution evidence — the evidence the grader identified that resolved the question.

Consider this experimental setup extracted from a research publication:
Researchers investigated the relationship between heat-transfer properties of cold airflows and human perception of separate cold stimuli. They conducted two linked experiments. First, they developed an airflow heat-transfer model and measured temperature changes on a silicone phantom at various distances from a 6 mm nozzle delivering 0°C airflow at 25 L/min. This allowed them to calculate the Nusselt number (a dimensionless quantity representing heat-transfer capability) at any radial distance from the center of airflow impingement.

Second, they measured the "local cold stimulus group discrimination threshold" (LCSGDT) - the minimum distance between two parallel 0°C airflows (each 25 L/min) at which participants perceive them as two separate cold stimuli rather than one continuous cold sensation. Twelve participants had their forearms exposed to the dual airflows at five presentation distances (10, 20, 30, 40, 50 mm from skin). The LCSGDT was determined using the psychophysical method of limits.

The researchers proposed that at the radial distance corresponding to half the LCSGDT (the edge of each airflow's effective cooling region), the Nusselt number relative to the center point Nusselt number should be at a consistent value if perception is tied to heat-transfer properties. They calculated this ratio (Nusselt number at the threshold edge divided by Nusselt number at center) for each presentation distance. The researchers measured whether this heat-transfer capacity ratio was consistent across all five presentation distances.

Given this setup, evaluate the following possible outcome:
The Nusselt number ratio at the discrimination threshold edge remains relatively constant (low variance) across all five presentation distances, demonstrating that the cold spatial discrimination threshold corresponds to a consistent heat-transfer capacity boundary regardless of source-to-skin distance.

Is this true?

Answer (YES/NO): YES